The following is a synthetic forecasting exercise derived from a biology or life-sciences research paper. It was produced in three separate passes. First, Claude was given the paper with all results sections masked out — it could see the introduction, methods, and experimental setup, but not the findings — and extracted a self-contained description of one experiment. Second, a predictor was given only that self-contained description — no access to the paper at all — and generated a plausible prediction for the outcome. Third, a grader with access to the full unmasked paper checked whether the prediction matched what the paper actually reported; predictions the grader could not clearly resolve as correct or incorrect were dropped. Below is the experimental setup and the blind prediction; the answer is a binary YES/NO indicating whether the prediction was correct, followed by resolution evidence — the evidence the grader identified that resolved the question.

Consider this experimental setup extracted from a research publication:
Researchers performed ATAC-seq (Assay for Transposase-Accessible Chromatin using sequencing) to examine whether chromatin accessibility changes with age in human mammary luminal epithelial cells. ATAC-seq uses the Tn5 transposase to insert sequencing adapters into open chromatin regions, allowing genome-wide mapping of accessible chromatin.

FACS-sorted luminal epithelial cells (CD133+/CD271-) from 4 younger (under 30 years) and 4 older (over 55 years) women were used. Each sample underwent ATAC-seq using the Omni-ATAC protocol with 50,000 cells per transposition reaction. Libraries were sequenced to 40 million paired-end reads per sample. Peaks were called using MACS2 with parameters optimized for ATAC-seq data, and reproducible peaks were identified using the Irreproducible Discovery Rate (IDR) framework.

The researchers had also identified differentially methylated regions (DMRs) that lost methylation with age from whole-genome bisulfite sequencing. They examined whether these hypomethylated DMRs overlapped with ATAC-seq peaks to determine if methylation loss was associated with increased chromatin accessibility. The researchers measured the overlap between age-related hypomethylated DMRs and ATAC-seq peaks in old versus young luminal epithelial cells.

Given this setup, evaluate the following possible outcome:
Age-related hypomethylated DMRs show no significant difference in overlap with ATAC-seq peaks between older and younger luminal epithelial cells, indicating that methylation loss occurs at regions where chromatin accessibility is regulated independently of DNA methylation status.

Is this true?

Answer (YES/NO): NO